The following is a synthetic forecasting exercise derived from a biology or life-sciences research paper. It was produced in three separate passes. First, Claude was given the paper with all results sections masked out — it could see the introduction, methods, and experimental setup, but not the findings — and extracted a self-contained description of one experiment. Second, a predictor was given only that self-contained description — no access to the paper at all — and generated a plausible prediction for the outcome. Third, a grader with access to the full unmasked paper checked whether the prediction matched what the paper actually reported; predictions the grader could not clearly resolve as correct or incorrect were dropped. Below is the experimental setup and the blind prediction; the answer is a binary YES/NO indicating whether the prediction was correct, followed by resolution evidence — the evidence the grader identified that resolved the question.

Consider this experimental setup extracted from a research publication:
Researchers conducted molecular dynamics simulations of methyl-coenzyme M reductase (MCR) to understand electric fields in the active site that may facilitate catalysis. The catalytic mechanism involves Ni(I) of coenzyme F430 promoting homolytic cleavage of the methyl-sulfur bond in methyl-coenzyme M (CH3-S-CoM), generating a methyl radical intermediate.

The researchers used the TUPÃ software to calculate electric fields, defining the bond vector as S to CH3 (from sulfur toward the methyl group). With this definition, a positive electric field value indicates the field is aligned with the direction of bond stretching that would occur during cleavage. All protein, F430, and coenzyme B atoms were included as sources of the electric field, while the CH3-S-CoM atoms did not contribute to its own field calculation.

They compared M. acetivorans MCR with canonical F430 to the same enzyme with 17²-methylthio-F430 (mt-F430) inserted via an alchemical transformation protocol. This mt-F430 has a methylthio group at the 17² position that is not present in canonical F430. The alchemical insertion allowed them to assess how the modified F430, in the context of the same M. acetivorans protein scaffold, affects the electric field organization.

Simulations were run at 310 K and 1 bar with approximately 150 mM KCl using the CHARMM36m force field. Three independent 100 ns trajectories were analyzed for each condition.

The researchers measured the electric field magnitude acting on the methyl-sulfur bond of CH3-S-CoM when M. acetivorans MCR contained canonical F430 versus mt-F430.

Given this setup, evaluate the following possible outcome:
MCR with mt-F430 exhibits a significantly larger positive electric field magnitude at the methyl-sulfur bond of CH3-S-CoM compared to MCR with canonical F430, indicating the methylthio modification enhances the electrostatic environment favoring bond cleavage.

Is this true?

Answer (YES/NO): NO